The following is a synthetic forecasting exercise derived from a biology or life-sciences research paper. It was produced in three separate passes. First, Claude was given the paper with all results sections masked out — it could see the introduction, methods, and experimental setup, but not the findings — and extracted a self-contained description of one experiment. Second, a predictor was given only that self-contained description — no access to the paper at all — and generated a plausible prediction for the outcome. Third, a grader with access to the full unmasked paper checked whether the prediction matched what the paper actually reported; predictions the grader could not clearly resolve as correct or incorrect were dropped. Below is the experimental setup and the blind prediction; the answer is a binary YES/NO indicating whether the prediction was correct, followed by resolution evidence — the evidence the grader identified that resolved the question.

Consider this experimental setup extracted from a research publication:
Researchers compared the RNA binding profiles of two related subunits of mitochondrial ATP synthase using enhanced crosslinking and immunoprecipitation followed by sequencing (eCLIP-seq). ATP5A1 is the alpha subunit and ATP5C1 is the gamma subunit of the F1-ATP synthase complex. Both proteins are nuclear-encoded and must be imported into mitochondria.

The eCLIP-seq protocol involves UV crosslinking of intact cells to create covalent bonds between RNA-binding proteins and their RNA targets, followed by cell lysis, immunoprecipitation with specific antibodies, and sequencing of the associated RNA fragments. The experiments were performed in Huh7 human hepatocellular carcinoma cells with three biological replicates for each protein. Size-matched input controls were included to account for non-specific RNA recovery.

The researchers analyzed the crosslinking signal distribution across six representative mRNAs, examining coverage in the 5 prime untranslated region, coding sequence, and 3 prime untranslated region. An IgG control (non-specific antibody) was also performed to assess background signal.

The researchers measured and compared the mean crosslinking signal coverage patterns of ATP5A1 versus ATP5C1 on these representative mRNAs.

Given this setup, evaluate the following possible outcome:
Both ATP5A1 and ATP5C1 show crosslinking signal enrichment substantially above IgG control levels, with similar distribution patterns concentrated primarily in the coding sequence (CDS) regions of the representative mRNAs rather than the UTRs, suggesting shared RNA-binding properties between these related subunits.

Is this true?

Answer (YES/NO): NO